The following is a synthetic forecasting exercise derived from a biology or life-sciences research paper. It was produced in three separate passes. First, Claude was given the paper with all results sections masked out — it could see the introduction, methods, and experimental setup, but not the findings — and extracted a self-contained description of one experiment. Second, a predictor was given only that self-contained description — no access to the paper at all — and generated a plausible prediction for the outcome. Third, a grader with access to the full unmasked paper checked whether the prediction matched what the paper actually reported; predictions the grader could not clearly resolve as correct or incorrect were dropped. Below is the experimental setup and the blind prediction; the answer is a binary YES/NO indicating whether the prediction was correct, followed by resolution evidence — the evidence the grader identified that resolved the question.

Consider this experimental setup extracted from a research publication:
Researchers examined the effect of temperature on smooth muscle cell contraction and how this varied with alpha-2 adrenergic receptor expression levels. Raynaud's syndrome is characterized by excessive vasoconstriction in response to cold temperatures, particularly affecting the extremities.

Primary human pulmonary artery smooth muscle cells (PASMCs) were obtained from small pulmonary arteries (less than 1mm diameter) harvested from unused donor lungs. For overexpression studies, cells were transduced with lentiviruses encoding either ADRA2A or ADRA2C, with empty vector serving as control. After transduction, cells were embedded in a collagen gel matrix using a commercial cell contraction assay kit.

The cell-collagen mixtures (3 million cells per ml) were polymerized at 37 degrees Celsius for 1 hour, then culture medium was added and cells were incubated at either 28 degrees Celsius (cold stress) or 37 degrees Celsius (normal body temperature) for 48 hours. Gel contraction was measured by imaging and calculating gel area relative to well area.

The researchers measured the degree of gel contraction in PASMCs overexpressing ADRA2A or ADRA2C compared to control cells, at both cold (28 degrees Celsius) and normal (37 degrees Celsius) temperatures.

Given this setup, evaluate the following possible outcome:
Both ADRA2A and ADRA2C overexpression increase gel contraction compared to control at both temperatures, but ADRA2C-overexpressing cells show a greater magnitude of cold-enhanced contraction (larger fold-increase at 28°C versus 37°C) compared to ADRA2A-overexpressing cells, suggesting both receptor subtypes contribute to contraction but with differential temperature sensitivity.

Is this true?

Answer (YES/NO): NO